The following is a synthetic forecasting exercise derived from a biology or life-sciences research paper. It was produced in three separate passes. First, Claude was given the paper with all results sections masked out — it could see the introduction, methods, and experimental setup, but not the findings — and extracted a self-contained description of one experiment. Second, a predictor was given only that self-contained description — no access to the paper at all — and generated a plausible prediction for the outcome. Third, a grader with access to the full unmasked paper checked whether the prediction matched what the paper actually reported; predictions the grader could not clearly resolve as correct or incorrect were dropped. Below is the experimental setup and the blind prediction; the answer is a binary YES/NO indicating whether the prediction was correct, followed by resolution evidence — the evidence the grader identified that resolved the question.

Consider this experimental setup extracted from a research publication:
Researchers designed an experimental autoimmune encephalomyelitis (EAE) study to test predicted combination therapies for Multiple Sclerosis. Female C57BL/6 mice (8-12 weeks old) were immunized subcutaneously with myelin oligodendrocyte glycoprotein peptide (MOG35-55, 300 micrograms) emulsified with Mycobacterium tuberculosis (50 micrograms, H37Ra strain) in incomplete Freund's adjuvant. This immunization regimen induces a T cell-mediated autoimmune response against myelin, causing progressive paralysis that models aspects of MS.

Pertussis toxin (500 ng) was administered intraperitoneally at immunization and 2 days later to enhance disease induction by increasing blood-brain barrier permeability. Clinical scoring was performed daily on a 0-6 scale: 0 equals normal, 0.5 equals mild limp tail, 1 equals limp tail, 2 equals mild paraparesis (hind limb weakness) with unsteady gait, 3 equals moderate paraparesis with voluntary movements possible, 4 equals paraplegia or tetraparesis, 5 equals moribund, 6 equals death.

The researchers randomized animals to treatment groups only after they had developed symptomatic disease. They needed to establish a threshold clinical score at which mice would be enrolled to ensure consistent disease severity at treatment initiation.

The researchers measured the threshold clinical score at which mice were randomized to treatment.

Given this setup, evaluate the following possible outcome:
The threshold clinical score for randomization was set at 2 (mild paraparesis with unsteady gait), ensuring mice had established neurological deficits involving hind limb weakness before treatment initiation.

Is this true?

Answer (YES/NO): NO